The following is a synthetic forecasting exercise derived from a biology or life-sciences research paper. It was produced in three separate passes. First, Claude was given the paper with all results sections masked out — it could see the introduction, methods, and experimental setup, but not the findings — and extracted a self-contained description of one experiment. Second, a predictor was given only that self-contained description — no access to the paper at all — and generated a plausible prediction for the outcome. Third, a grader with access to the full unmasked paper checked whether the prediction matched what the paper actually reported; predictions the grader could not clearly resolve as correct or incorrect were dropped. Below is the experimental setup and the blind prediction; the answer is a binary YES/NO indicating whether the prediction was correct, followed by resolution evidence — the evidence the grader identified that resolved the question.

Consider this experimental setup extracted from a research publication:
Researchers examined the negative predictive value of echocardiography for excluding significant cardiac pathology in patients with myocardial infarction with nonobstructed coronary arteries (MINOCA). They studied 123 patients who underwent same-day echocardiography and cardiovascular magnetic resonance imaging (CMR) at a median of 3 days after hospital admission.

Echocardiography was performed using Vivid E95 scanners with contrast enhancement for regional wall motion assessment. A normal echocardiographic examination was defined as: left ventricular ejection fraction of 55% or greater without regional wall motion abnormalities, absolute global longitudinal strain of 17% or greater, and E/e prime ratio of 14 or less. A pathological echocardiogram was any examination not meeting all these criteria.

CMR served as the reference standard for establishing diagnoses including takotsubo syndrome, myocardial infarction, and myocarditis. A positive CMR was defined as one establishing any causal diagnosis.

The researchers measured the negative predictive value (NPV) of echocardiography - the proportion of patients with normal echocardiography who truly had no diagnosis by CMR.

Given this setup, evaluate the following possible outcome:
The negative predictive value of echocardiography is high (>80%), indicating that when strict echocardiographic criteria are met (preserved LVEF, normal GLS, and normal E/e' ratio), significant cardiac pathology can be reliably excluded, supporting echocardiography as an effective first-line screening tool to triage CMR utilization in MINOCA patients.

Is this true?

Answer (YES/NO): NO